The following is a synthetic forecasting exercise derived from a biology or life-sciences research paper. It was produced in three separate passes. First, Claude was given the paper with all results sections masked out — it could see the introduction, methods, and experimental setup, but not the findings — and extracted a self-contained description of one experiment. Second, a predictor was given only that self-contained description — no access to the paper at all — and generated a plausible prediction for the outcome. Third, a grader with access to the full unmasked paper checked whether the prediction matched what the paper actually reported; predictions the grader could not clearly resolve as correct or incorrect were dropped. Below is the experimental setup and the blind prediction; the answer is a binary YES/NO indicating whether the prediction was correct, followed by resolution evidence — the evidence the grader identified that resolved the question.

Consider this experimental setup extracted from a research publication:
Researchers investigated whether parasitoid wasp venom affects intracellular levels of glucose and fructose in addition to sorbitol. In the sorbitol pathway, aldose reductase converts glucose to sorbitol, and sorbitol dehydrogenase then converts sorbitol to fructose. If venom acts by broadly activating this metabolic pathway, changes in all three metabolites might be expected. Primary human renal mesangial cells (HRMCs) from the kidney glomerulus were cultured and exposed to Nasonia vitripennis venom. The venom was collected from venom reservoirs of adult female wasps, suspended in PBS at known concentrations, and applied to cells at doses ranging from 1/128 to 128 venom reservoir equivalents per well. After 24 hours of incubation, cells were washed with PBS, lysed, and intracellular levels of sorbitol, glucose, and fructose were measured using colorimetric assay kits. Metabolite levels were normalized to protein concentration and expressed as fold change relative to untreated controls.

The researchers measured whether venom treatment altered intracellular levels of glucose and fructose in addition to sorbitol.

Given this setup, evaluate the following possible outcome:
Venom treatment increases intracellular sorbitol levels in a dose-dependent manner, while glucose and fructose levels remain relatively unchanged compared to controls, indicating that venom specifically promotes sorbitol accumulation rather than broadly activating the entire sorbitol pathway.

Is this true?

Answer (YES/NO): NO